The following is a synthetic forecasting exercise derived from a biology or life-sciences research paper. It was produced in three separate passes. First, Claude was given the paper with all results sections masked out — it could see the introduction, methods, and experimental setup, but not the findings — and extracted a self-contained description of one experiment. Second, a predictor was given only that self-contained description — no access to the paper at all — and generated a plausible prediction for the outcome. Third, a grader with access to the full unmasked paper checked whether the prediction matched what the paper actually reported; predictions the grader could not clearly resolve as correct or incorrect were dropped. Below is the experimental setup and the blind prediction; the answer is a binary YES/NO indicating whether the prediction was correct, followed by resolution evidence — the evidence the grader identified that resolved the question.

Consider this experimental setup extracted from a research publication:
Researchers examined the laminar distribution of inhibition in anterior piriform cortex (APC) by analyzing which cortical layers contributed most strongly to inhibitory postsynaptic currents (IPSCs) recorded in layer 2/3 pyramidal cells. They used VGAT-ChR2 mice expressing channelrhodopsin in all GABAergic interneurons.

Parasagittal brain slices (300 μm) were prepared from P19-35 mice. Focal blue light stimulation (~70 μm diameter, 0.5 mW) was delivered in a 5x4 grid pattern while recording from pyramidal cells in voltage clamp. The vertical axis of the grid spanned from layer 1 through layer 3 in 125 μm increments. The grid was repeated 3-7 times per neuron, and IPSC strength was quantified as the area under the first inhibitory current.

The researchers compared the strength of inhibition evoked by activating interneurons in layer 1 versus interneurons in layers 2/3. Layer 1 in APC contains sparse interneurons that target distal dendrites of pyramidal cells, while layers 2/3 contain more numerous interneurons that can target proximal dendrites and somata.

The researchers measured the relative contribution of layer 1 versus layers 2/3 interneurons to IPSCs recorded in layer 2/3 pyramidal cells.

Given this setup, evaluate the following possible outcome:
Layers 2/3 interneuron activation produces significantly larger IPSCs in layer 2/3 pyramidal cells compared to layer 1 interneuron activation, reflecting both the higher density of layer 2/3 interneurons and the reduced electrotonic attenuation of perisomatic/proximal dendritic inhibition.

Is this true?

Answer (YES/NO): YES